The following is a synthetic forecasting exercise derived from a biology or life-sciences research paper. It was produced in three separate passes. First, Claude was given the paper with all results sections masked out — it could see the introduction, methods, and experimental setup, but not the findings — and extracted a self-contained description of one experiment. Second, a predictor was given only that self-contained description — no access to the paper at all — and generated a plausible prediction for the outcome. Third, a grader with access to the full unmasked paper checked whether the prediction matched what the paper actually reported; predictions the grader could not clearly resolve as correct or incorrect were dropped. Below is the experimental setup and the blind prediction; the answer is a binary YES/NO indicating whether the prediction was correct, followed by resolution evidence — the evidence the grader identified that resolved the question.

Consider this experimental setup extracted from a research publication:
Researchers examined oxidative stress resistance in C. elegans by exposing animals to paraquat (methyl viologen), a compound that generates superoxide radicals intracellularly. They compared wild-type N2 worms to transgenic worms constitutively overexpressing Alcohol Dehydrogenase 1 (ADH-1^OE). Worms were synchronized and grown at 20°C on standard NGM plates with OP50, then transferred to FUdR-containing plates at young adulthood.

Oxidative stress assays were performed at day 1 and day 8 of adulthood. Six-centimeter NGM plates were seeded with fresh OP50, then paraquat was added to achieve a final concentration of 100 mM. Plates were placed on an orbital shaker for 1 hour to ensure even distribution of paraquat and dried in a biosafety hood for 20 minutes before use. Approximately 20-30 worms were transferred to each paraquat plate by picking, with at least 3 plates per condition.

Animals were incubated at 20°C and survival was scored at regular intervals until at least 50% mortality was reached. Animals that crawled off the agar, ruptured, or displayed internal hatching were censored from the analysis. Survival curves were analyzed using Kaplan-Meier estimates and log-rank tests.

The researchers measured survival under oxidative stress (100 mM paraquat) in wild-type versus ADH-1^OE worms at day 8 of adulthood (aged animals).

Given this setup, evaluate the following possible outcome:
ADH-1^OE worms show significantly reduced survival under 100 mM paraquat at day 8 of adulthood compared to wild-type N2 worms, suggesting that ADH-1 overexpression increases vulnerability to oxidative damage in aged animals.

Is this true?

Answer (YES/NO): NO